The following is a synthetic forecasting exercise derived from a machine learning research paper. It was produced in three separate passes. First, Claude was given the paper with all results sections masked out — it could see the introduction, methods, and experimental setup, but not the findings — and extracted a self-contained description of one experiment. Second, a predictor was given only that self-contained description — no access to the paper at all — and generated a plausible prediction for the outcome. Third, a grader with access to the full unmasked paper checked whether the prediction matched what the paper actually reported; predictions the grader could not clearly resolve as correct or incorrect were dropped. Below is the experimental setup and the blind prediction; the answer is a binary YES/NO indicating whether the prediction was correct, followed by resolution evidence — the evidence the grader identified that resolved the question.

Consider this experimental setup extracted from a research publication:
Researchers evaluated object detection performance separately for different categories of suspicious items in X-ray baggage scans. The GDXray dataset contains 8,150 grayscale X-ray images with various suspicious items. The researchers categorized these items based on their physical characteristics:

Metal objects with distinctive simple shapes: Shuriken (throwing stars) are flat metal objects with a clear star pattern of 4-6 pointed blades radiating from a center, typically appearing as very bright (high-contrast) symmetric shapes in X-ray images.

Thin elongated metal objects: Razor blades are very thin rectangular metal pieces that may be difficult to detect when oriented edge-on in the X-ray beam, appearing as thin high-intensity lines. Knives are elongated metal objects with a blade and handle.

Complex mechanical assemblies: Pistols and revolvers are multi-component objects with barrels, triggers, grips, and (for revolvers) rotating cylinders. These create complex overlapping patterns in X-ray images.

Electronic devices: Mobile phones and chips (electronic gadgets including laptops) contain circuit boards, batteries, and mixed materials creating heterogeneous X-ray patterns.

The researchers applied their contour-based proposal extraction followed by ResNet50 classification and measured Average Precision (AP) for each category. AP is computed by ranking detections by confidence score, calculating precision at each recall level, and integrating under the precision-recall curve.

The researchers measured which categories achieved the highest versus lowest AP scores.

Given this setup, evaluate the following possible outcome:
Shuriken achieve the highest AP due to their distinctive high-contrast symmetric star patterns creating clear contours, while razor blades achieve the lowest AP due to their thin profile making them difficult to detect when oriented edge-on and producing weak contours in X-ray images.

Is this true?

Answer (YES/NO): NO